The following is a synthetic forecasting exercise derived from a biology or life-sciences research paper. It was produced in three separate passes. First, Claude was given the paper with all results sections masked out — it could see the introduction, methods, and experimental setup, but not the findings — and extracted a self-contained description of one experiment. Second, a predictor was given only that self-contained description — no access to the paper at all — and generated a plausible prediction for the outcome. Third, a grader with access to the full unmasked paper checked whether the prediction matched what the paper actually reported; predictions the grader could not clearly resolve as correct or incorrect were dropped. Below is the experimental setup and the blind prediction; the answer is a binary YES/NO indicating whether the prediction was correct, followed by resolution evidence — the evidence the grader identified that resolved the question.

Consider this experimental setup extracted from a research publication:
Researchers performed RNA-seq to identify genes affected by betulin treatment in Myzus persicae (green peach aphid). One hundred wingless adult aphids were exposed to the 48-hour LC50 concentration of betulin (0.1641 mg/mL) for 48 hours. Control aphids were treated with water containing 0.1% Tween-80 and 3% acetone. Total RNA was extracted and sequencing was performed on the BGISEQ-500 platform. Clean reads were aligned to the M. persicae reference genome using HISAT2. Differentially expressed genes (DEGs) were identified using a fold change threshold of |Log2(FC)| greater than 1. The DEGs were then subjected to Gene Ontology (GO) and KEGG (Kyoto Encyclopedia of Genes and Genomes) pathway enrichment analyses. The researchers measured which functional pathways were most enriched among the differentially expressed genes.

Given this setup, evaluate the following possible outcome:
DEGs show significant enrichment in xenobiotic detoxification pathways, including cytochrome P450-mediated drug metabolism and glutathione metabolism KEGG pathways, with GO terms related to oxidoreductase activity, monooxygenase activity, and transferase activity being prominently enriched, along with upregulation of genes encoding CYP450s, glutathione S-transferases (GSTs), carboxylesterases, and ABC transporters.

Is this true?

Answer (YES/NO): NO